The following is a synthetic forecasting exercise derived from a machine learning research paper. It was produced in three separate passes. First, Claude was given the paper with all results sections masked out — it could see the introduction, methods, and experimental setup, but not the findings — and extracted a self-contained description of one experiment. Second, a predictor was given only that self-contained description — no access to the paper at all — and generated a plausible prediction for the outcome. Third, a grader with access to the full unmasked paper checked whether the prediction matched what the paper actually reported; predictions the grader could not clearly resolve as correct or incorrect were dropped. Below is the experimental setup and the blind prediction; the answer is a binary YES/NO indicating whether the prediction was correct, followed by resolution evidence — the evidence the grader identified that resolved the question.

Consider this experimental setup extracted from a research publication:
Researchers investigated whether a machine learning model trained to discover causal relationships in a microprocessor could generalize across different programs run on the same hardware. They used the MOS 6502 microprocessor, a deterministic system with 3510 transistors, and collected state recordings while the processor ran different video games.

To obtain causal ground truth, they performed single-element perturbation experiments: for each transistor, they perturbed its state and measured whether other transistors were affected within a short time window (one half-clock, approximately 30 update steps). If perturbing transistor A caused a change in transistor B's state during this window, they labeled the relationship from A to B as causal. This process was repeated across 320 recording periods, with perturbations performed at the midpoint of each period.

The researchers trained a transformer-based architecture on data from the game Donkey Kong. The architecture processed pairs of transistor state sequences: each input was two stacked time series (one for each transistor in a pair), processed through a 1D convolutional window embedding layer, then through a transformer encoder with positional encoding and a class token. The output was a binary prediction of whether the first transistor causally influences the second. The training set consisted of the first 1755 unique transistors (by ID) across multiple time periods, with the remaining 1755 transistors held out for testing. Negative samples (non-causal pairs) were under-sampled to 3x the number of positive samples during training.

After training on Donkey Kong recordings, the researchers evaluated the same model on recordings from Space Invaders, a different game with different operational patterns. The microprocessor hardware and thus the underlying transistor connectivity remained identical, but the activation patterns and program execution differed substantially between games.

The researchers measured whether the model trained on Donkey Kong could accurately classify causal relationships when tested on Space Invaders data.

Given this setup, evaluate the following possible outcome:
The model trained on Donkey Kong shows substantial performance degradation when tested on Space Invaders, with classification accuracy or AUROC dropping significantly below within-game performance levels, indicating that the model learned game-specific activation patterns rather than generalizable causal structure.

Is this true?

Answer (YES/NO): NO